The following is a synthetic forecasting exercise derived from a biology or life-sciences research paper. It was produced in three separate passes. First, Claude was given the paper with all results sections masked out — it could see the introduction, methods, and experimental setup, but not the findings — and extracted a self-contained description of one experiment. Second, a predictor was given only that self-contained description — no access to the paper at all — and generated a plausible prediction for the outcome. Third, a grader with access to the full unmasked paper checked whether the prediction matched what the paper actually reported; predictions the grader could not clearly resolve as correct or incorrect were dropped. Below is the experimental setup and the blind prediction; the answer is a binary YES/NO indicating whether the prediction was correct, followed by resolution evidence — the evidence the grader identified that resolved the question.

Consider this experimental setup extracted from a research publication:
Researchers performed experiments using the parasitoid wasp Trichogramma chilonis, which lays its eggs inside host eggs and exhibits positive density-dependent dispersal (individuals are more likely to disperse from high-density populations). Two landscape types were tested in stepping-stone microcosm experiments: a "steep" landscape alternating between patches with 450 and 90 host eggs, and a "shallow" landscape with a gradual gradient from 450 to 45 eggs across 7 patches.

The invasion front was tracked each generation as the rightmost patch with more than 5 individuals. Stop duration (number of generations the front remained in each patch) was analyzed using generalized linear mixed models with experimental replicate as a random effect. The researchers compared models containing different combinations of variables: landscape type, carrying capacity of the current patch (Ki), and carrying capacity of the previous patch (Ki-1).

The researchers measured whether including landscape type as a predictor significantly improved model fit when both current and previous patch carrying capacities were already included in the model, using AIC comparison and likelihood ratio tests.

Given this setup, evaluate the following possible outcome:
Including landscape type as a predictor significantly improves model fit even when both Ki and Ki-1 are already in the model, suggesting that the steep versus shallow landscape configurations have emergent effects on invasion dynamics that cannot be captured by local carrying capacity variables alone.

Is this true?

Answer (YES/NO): NO